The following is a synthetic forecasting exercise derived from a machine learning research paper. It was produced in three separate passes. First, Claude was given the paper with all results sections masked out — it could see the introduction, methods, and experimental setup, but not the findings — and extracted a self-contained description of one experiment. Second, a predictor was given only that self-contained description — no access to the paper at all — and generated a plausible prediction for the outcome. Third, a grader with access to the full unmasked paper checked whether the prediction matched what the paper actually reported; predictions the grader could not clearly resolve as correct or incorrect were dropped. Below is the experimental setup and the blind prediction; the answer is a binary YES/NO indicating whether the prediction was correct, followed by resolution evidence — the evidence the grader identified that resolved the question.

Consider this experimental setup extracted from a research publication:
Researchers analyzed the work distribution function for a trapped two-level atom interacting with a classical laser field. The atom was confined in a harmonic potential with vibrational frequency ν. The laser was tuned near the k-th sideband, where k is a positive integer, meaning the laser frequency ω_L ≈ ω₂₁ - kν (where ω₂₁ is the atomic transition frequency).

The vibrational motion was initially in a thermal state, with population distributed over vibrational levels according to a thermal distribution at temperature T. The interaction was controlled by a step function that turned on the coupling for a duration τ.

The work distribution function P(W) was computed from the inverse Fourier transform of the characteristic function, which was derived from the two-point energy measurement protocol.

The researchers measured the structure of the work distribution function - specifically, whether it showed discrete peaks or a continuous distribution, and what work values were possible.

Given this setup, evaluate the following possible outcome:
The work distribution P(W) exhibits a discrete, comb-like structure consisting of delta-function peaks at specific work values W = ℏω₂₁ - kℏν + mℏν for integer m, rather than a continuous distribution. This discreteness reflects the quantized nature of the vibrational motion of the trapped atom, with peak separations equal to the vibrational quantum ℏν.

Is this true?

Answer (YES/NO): NO